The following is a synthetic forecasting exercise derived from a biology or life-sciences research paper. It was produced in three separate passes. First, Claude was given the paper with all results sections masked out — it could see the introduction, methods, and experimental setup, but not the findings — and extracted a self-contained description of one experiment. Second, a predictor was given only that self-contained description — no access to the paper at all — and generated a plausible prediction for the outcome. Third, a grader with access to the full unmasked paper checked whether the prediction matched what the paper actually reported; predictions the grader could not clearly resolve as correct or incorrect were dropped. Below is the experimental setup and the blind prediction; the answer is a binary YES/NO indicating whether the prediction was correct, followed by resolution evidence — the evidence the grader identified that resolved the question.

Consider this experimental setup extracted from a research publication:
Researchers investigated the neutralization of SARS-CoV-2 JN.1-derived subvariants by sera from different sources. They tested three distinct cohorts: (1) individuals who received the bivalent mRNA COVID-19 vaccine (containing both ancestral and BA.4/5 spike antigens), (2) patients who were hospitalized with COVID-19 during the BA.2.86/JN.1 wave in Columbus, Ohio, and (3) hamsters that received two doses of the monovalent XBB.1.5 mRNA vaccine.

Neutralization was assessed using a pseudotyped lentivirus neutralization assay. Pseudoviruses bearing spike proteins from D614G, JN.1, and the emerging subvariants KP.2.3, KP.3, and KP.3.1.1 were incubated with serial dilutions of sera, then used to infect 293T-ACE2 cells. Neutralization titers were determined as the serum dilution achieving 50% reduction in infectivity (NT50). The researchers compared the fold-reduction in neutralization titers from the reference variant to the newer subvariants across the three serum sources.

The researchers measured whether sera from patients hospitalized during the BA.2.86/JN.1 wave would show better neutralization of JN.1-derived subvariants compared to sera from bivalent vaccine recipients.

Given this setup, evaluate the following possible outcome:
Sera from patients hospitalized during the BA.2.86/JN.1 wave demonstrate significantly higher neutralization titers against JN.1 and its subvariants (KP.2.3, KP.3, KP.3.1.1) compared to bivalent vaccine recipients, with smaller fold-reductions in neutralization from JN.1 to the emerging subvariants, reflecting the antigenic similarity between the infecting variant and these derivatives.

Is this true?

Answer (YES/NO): NO